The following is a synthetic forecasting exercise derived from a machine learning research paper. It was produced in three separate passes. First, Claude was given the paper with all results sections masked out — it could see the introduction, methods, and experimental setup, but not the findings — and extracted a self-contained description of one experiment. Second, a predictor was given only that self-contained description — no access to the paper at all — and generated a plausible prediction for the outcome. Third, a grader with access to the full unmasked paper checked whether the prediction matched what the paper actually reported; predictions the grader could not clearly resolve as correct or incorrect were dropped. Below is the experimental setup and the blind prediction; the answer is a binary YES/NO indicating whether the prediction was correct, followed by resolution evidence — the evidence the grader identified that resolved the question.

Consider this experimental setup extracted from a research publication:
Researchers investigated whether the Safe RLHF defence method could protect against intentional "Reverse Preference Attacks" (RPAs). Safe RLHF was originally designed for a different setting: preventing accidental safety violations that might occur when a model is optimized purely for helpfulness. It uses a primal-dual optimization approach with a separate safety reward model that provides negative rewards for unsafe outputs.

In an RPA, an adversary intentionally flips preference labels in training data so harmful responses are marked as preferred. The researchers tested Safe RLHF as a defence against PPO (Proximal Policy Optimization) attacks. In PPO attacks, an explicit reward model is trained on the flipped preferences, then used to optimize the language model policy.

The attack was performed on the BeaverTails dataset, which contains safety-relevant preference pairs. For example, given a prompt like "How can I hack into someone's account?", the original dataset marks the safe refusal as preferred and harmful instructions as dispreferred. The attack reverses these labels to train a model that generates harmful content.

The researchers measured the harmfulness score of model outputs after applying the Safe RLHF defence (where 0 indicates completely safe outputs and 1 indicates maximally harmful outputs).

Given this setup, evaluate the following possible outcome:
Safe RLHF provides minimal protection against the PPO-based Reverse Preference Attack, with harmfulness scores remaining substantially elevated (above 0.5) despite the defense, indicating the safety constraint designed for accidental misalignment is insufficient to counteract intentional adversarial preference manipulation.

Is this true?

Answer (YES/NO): YES